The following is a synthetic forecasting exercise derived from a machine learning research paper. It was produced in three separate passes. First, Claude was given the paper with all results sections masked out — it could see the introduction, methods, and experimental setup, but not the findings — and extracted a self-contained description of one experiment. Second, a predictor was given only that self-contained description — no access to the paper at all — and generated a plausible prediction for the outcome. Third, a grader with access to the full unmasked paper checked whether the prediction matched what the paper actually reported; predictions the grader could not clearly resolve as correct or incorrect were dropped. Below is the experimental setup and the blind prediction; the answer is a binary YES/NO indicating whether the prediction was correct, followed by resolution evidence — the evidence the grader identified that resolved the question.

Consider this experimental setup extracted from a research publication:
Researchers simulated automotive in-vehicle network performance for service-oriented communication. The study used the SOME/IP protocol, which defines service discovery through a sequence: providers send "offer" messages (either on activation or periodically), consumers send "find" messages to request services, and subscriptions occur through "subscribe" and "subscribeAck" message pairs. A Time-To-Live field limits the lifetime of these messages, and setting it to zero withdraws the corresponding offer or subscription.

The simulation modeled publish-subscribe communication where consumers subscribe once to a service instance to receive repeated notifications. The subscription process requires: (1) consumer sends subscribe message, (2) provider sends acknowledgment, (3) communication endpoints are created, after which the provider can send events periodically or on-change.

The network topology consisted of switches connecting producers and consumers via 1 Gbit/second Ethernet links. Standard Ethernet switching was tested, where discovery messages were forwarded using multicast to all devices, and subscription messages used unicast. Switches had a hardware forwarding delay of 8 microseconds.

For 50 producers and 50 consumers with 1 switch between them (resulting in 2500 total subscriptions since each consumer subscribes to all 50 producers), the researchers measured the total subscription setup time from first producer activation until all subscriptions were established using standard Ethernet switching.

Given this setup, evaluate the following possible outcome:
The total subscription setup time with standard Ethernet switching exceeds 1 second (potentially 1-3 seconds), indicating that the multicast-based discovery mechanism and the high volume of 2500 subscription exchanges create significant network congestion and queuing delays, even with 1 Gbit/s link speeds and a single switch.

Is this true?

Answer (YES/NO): NO